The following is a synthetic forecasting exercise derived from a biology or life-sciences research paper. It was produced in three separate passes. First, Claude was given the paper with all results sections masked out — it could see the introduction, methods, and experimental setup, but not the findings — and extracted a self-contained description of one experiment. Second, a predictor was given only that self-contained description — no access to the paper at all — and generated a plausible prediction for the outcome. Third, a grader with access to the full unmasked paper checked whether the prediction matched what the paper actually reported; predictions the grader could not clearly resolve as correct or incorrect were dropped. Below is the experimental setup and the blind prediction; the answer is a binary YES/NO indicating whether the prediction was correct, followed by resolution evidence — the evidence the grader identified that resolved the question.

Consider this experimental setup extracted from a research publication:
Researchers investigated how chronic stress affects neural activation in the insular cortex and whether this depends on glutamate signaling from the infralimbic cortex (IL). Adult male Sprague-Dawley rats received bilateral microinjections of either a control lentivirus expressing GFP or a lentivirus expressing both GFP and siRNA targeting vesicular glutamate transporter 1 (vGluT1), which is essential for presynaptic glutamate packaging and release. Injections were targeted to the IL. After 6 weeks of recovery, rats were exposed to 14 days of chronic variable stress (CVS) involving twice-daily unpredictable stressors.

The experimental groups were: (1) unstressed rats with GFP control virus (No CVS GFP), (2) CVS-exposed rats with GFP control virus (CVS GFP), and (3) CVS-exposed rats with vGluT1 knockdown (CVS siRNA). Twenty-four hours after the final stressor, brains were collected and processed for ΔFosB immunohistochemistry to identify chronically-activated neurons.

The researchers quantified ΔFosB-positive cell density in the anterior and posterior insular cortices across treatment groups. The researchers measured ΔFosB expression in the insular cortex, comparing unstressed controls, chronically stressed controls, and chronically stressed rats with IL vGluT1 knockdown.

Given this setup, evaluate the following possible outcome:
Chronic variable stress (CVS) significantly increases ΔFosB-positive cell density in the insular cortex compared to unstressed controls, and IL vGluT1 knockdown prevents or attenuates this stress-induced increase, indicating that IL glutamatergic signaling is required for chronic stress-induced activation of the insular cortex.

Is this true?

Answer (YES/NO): NO